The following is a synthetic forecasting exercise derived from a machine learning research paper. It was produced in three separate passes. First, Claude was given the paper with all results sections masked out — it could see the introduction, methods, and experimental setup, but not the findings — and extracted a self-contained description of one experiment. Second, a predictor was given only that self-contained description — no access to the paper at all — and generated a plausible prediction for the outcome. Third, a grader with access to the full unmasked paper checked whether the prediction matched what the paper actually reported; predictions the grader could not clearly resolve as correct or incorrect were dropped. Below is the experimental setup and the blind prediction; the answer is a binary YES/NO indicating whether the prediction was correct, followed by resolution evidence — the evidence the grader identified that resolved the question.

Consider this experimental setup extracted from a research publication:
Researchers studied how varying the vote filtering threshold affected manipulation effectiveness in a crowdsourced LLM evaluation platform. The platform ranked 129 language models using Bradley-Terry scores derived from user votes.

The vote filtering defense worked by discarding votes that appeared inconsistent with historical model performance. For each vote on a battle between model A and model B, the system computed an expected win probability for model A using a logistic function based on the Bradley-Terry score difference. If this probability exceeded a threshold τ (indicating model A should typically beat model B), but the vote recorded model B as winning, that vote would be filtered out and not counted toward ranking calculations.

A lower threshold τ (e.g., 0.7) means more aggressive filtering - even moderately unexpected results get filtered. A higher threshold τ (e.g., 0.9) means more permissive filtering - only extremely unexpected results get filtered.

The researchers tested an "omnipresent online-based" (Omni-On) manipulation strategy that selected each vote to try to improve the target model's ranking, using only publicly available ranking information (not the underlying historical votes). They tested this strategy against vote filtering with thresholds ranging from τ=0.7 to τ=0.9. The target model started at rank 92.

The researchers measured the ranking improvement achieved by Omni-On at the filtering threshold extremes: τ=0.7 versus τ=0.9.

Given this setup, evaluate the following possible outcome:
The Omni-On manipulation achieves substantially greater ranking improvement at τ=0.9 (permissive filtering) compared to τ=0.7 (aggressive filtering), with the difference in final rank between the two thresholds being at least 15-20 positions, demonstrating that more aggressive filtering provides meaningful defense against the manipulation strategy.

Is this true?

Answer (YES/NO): NO